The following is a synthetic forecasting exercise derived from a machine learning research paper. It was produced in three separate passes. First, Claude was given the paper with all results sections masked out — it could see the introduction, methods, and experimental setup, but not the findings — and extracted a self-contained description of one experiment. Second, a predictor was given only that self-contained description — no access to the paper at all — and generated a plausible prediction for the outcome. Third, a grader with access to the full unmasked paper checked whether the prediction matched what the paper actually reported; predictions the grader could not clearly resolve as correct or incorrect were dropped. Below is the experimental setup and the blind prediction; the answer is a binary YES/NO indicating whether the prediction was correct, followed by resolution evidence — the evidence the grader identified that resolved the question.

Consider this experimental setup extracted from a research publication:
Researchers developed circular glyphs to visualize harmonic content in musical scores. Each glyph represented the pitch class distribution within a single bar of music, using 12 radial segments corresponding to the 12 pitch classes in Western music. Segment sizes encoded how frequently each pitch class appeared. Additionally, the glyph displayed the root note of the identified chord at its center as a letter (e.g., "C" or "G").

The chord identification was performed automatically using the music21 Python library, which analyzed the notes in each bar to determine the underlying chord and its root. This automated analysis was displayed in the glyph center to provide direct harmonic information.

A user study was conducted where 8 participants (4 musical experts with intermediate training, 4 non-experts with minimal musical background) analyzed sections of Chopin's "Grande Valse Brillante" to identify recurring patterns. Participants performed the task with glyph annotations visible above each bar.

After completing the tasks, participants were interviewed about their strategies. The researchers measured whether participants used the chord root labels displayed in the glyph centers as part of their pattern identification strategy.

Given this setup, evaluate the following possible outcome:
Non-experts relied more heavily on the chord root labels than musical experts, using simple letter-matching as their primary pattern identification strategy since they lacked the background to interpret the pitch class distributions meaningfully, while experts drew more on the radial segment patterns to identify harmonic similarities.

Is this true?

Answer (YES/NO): NO